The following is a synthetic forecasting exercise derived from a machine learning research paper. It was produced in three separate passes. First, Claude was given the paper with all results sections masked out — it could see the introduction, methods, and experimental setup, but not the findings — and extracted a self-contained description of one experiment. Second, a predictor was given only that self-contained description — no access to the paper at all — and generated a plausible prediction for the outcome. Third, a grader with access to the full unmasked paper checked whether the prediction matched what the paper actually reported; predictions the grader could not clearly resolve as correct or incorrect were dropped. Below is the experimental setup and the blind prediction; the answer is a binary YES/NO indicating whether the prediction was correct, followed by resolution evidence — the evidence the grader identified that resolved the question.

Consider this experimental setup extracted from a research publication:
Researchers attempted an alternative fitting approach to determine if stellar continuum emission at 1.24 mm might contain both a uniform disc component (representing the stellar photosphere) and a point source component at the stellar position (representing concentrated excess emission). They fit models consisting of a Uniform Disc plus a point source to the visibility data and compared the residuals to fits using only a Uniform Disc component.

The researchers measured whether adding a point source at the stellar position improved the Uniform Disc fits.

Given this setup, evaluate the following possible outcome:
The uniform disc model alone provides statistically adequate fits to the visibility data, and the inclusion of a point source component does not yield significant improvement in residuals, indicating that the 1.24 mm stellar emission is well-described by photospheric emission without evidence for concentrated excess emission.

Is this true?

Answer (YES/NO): YES